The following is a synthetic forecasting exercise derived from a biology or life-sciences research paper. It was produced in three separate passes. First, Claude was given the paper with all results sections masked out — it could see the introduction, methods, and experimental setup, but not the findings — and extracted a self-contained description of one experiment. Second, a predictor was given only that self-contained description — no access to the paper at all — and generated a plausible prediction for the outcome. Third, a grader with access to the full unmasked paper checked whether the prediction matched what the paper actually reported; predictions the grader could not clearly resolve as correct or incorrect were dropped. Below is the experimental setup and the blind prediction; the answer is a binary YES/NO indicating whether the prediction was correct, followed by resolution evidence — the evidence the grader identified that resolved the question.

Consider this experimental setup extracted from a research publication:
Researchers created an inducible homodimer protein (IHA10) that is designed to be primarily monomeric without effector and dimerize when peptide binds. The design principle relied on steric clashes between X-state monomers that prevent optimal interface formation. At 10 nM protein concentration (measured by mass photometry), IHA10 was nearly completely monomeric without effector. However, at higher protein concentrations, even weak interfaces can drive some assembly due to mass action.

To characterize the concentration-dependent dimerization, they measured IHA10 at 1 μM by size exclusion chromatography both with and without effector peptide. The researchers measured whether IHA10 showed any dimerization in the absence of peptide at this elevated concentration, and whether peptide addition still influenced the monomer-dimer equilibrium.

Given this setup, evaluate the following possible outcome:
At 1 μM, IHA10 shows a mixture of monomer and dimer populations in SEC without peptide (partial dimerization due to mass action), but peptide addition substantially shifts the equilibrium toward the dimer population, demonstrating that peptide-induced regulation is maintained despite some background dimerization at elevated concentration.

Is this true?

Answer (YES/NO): YES